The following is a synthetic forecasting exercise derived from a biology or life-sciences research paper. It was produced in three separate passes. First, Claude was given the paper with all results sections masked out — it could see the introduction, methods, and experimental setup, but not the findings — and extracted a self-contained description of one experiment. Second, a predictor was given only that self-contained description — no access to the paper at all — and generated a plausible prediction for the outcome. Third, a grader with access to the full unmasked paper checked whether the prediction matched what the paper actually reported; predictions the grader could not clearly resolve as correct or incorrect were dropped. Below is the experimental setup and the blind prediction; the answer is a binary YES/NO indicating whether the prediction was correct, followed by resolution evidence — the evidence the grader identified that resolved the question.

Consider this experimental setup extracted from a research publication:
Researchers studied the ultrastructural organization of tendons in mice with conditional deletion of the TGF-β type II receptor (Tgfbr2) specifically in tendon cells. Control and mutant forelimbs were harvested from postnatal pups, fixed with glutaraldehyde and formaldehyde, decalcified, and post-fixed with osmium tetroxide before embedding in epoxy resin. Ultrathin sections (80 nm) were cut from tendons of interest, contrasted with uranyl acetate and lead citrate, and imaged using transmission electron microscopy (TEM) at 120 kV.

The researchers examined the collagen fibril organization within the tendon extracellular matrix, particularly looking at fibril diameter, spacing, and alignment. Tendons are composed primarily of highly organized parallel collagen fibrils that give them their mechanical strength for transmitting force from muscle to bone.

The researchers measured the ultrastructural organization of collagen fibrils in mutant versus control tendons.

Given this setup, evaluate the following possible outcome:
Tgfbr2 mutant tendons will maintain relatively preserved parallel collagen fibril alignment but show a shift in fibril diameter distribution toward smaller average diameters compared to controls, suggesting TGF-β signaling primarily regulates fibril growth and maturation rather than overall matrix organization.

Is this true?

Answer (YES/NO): NO